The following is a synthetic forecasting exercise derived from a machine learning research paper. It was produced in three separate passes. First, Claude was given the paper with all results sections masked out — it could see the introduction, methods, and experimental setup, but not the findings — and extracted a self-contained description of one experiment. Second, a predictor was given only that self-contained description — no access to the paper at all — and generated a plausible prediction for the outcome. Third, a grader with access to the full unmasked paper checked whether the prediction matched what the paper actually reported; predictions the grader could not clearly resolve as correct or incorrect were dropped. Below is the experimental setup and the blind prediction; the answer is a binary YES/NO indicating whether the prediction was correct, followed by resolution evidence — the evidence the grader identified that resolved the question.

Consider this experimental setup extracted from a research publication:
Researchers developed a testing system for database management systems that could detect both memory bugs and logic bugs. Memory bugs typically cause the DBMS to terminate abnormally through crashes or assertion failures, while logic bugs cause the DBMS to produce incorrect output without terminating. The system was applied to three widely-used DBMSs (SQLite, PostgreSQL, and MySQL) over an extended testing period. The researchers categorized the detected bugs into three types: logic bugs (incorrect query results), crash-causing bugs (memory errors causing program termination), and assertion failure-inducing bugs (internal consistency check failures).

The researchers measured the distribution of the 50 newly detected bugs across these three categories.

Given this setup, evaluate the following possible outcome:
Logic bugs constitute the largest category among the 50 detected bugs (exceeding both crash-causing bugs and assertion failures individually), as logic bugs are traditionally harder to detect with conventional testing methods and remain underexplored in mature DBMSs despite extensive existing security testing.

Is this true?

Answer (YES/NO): NO